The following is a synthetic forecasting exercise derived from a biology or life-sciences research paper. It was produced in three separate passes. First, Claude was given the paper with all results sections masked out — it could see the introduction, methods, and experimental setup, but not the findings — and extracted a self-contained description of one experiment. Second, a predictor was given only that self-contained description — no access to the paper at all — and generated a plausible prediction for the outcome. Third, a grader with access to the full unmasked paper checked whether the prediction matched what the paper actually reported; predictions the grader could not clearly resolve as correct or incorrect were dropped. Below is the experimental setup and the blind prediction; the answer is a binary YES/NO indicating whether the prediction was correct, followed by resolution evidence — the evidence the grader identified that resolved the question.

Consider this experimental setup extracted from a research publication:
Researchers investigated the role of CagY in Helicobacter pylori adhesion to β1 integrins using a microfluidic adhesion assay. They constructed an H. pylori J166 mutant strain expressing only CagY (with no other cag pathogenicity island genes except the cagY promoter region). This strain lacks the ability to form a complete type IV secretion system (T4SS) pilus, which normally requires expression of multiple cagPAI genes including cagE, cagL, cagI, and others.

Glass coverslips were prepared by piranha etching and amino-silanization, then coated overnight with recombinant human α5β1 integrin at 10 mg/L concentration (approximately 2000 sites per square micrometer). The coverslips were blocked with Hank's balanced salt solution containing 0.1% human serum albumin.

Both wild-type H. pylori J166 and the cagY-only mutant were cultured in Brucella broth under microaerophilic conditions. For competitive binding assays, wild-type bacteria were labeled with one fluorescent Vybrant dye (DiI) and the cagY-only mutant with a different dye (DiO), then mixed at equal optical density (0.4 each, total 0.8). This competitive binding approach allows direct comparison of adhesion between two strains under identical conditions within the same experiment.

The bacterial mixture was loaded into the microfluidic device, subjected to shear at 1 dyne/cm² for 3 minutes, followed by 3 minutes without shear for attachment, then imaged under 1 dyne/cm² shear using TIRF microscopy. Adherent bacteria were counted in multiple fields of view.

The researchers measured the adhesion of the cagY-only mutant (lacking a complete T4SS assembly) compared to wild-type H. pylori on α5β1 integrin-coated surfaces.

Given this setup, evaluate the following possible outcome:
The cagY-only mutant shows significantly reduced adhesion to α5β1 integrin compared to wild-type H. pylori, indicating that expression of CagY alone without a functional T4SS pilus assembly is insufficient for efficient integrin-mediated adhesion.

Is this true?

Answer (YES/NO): NO